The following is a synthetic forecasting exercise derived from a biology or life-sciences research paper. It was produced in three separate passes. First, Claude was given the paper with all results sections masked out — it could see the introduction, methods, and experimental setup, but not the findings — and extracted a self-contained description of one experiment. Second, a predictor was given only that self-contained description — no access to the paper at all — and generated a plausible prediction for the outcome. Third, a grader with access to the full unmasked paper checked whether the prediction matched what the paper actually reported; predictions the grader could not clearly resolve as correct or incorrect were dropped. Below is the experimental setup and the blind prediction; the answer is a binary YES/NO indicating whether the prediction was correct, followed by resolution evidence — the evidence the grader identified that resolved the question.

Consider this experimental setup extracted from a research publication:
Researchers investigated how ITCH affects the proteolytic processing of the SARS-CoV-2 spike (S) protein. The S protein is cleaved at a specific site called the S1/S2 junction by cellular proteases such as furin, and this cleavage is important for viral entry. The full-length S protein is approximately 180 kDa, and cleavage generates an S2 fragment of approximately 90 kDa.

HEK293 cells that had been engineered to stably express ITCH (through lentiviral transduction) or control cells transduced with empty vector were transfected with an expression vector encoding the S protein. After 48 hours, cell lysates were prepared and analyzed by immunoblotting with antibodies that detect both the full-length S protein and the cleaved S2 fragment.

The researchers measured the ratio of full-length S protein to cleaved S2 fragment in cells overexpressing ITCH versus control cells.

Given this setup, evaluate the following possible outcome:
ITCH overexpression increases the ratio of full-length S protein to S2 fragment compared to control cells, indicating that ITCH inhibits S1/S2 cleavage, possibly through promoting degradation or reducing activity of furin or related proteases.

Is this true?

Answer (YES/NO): YES